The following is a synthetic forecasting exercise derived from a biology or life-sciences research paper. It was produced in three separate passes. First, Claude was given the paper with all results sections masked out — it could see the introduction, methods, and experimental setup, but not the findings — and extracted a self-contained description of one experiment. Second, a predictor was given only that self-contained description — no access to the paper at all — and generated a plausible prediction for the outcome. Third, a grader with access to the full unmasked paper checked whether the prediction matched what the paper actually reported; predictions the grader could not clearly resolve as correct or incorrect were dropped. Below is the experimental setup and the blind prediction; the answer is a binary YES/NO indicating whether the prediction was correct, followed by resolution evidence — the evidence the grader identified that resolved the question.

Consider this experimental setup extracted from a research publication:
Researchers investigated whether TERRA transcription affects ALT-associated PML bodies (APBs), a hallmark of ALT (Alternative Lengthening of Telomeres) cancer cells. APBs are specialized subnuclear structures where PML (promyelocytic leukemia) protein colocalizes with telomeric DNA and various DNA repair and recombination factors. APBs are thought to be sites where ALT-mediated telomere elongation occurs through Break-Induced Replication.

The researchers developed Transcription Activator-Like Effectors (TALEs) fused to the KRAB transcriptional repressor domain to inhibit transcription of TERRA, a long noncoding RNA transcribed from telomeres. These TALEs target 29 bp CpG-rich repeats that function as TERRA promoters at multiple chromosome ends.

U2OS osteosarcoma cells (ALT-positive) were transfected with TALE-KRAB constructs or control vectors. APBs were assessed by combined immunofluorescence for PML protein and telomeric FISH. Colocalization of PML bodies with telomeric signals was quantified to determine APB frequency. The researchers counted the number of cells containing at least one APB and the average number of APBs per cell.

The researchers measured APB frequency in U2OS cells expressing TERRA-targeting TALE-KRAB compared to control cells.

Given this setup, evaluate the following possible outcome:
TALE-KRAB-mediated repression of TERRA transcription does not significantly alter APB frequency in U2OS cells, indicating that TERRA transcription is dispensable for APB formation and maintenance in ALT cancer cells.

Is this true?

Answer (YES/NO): NO